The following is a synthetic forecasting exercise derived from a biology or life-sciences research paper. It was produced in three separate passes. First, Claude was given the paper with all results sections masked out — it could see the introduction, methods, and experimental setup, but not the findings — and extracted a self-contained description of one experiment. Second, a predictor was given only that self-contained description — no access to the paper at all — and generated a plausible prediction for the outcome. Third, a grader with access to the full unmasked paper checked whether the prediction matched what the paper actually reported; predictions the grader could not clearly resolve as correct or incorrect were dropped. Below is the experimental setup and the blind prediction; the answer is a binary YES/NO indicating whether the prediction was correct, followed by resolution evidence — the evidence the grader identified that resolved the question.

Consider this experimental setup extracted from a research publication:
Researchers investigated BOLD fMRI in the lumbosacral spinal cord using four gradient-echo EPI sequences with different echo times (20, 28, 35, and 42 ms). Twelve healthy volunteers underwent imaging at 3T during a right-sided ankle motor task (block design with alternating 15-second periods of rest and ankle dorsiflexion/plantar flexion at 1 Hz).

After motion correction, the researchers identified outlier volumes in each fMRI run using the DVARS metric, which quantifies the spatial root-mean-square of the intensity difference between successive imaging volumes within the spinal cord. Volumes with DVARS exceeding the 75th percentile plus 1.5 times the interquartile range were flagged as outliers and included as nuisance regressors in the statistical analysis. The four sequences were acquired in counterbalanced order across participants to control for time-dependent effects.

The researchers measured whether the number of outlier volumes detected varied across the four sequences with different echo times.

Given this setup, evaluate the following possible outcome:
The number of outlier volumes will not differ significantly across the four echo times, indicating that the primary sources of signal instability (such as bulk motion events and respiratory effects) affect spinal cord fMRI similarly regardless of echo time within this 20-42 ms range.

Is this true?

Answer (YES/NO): NO